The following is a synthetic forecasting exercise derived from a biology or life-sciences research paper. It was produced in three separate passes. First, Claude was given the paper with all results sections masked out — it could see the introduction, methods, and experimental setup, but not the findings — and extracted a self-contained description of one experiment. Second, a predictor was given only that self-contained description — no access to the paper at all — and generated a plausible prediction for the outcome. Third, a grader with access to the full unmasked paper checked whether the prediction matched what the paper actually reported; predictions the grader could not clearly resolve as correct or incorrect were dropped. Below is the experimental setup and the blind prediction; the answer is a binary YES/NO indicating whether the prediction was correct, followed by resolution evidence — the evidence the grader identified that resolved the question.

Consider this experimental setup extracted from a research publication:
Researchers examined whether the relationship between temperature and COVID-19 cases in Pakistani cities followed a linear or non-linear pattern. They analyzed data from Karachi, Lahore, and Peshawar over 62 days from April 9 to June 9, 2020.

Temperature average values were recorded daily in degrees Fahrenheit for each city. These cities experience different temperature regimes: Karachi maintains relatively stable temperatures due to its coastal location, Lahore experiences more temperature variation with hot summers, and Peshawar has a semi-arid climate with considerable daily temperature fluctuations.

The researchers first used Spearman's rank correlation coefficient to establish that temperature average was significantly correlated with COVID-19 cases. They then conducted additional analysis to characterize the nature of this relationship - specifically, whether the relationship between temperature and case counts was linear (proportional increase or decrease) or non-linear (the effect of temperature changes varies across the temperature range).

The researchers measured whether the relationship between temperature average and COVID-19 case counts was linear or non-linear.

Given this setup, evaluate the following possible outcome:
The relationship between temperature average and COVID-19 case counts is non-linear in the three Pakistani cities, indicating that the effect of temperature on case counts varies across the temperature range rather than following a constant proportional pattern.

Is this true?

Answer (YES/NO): YES